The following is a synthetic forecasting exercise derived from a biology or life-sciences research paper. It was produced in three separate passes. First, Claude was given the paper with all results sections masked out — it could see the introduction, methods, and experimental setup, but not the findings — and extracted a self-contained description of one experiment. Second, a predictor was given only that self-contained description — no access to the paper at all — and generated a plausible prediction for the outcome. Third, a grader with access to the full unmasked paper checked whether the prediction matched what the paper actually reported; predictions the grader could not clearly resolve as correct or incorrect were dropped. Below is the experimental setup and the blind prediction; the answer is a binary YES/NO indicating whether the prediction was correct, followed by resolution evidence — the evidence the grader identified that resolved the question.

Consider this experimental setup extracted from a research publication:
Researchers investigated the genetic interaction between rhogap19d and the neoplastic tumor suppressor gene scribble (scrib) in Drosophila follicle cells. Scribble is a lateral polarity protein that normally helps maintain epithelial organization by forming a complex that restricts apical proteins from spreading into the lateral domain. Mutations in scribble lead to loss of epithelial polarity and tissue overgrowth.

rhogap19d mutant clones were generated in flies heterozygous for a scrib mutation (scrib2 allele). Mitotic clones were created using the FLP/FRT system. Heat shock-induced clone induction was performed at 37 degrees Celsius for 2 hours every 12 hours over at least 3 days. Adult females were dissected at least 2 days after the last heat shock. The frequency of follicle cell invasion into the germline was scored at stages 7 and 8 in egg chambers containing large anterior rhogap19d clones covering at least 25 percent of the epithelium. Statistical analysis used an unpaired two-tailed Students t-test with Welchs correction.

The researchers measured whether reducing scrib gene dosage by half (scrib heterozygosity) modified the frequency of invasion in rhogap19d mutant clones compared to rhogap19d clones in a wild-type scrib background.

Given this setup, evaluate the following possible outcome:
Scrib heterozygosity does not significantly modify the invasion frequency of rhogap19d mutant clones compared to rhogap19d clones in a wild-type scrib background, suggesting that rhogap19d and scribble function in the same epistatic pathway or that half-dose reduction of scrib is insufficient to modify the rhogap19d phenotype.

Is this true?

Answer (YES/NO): NO